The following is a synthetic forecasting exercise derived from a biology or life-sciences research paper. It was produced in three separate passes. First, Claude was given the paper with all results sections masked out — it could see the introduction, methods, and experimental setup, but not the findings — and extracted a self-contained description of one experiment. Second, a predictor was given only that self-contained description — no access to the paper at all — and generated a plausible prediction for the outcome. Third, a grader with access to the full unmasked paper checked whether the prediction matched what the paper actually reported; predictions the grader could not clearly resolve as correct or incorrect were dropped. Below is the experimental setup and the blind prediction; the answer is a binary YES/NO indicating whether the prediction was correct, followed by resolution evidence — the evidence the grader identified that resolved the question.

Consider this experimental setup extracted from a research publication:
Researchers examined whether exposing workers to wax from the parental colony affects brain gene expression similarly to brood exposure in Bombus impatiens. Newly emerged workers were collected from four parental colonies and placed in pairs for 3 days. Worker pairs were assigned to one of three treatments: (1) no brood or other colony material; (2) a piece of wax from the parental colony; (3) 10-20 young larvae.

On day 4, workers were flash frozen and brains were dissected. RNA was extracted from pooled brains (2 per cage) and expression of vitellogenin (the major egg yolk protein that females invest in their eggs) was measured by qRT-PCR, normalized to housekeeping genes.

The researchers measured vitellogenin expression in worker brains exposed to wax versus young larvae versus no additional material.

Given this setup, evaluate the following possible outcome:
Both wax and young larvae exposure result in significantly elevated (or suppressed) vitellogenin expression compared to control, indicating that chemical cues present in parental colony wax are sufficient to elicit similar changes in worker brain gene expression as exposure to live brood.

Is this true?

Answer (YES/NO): NO